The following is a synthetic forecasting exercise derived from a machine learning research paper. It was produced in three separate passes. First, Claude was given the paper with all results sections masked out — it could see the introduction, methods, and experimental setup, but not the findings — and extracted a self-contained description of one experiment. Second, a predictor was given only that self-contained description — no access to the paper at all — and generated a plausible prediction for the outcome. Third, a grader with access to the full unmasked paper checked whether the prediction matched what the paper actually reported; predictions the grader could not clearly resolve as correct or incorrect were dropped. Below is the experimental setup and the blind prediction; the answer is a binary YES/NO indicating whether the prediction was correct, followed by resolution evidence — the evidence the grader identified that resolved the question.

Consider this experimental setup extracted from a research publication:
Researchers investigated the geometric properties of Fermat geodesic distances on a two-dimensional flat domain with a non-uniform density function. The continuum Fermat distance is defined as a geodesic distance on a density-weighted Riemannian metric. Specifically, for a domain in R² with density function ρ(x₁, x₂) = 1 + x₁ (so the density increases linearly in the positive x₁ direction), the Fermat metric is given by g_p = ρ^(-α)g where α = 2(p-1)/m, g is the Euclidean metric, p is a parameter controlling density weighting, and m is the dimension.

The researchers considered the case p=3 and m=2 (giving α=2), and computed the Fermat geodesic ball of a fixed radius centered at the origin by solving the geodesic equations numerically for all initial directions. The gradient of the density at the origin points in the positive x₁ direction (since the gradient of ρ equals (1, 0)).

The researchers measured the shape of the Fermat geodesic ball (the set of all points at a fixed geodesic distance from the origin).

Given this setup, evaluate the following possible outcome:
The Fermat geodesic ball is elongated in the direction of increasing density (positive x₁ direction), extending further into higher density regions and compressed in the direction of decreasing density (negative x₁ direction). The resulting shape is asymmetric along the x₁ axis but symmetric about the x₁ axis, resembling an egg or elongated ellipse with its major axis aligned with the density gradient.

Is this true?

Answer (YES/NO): YES